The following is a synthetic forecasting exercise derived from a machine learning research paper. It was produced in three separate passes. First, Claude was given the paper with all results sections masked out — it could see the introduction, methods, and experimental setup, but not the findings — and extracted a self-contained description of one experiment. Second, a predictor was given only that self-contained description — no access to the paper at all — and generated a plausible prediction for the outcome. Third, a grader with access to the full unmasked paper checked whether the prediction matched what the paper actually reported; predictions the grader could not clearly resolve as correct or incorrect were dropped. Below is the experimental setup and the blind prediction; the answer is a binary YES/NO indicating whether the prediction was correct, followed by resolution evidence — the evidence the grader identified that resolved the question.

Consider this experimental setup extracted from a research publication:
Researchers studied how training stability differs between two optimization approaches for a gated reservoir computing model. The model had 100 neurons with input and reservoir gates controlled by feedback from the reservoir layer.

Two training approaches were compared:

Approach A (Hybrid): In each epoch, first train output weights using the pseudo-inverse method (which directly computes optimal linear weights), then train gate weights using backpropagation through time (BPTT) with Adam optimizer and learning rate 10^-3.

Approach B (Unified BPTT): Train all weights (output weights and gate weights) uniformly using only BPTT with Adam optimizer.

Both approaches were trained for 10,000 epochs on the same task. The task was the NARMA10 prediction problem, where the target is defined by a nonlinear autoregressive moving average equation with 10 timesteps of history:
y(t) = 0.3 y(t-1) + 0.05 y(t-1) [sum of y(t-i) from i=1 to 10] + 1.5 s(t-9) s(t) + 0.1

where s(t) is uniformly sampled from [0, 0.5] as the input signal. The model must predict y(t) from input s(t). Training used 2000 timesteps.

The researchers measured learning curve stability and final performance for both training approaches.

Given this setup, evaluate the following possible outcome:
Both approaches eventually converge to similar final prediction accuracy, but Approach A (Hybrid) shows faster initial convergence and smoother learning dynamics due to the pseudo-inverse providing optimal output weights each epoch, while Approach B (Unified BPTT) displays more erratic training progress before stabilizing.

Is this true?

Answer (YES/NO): NO